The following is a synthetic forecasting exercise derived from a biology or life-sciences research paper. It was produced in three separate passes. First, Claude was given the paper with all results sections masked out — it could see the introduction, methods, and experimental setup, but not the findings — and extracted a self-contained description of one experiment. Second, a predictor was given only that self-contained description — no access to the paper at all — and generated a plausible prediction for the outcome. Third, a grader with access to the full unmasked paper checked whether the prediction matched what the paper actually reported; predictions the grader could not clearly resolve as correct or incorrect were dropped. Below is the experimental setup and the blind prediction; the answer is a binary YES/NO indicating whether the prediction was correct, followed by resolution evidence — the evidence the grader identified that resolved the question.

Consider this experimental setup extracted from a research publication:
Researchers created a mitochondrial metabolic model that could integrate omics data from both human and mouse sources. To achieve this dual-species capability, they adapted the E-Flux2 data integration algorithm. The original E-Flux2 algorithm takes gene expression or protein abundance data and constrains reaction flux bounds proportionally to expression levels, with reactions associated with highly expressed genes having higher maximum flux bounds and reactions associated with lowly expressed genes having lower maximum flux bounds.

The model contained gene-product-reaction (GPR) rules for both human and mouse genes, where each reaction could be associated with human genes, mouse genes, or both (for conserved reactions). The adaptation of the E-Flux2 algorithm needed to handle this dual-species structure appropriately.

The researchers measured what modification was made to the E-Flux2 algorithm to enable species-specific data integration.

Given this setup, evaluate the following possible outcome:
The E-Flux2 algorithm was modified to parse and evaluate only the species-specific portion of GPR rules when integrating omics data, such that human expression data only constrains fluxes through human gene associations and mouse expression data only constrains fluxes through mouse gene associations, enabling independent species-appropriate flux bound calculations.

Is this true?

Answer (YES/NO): YES